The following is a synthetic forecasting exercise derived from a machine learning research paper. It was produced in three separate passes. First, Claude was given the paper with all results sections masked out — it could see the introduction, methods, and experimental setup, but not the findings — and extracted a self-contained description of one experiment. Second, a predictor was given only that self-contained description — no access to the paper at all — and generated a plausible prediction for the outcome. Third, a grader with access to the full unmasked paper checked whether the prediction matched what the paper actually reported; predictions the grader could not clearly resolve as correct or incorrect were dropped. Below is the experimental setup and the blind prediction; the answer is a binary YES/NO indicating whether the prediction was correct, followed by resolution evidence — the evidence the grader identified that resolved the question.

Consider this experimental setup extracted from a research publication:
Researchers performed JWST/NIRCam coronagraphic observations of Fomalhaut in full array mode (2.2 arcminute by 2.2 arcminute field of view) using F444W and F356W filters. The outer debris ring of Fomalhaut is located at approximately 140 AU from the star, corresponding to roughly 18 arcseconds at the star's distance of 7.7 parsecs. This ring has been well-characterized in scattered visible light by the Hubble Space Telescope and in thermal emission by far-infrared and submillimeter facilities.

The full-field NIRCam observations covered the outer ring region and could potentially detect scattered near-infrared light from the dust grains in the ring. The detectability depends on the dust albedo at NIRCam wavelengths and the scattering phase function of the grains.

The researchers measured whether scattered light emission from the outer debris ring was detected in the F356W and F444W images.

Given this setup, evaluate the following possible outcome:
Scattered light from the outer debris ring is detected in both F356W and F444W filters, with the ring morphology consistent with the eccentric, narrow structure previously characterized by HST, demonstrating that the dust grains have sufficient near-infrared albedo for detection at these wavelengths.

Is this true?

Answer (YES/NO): NO